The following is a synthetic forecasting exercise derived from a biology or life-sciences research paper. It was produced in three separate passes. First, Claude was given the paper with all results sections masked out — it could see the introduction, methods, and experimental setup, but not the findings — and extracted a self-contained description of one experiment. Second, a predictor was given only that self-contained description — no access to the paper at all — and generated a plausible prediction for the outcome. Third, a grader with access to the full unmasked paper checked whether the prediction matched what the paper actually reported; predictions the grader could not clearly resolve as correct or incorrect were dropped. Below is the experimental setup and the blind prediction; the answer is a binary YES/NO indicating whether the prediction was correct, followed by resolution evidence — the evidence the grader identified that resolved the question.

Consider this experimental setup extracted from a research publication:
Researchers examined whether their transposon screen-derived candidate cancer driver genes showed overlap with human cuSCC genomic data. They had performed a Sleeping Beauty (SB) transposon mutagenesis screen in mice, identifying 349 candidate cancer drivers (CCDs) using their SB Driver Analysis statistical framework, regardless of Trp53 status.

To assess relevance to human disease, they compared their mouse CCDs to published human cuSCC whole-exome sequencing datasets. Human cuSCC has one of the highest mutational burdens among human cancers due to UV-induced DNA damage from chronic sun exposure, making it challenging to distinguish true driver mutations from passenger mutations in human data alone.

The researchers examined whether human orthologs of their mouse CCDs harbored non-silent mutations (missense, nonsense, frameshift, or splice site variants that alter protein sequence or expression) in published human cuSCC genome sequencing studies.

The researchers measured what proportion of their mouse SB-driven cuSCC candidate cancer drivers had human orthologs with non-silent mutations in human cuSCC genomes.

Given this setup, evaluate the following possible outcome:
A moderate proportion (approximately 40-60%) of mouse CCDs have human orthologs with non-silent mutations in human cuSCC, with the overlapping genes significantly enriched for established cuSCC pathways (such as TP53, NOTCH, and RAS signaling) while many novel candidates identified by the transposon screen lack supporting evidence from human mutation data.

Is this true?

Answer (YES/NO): NO